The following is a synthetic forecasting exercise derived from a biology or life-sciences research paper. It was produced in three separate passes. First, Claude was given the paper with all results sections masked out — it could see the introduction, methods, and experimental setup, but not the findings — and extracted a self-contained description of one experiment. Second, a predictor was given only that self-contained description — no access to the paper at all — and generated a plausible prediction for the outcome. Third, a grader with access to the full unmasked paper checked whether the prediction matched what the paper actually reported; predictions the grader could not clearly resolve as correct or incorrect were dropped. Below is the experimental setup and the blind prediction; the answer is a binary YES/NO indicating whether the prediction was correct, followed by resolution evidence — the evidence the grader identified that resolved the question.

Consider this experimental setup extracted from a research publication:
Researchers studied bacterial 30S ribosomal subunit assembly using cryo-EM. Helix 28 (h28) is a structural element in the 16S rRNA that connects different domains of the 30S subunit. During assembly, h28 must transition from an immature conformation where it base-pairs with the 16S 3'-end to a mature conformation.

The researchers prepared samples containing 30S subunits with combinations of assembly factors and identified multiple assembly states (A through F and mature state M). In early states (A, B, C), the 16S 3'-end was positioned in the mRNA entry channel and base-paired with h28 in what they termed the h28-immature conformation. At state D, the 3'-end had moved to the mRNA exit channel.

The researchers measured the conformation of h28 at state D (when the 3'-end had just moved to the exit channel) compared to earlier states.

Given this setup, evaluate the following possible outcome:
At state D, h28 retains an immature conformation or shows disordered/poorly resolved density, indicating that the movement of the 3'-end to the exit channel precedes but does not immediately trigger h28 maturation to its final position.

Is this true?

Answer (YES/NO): NO